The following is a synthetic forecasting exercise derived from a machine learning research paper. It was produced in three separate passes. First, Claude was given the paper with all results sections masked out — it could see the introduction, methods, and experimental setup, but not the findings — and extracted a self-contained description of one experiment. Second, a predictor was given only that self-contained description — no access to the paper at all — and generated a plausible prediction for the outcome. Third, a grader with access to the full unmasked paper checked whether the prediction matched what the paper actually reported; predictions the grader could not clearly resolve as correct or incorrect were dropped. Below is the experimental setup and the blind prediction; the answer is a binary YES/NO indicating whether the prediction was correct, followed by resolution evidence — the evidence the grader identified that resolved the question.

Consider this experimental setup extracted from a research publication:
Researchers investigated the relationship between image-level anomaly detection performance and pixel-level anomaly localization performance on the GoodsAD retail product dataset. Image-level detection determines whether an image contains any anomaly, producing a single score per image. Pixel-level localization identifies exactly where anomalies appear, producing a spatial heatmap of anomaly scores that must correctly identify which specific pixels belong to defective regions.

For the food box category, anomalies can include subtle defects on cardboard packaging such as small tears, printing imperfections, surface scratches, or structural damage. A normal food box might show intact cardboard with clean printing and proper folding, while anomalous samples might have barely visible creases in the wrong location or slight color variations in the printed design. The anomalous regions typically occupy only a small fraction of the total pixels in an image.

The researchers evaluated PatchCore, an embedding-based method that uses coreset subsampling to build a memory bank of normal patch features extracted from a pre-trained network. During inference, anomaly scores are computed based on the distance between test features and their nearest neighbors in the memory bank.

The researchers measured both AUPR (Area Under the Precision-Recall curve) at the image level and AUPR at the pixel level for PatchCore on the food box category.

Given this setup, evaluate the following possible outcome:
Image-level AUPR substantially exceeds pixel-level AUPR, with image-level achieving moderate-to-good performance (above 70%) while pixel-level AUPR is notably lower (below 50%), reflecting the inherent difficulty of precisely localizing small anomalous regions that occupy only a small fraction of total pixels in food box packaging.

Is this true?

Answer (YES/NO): NO